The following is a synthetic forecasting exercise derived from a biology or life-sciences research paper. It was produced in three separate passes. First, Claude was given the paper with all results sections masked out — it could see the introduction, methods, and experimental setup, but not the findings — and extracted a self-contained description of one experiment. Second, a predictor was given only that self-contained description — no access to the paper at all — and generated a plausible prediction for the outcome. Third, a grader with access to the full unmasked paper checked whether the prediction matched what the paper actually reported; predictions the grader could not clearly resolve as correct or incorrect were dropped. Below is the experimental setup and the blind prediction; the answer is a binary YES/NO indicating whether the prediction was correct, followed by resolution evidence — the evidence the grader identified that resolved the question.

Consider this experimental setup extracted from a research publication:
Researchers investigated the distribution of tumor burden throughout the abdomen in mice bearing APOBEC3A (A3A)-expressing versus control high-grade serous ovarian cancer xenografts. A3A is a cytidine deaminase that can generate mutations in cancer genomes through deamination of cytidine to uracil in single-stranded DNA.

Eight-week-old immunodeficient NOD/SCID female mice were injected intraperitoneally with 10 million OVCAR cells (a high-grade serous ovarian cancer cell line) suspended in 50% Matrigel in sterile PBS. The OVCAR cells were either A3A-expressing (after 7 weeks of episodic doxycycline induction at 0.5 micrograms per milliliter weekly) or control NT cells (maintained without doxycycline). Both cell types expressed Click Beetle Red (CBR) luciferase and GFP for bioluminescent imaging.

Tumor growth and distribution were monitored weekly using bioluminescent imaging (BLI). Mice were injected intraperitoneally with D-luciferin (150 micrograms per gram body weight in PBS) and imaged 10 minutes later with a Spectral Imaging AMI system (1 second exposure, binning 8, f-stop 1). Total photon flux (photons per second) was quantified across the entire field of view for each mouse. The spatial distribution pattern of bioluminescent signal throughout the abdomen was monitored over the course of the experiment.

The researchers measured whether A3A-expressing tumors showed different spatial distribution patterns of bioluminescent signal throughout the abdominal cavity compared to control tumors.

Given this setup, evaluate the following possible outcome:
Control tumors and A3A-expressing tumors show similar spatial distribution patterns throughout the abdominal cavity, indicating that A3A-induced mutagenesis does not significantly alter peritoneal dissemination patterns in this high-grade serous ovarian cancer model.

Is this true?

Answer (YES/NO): YES